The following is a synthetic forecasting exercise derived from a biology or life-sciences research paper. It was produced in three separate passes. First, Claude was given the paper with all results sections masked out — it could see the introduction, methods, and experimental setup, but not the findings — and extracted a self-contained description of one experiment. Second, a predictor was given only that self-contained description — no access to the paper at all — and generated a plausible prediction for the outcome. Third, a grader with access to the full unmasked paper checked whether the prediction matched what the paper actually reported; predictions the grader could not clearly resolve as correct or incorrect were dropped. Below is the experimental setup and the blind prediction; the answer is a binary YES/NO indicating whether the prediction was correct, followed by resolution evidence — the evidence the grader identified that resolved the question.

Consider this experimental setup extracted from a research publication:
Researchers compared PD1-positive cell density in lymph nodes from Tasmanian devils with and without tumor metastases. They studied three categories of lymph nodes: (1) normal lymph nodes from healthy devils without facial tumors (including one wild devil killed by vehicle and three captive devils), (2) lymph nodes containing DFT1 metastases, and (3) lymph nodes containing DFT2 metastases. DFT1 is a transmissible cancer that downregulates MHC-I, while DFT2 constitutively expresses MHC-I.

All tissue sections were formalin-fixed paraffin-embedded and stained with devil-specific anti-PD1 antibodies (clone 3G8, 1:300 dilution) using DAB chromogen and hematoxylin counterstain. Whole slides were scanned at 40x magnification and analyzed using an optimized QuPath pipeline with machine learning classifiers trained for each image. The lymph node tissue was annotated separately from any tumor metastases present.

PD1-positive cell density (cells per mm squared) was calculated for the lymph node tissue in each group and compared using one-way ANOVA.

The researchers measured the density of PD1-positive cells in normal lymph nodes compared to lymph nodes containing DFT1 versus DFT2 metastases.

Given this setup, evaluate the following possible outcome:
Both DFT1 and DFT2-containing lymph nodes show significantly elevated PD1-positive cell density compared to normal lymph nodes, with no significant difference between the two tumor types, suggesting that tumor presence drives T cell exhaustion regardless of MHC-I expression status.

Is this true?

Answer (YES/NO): NO